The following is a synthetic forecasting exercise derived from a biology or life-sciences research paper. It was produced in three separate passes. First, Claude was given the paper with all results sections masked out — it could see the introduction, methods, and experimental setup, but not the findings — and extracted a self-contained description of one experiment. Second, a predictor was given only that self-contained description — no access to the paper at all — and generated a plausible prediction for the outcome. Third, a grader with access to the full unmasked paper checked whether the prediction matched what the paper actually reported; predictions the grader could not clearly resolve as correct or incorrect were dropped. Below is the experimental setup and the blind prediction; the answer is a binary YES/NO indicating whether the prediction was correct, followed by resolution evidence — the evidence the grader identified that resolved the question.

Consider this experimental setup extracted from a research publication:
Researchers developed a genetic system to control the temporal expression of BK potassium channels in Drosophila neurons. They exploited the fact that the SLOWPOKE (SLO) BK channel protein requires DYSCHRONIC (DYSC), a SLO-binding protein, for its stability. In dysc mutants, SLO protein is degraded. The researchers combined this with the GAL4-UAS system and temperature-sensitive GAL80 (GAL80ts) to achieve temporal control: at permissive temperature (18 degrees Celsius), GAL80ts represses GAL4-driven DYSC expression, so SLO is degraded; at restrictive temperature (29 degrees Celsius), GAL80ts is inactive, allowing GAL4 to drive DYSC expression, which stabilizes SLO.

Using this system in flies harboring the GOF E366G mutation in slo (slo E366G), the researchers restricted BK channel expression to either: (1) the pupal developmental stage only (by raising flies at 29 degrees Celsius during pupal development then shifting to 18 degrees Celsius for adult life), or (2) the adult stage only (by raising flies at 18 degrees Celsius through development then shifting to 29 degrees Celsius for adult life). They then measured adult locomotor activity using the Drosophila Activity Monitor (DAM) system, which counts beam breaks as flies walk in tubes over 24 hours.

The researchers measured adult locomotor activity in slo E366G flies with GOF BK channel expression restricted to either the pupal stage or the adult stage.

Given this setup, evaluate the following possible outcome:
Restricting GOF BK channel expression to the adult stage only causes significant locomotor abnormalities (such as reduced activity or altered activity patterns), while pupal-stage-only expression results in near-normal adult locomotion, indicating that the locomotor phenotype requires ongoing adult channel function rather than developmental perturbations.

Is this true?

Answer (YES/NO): NO